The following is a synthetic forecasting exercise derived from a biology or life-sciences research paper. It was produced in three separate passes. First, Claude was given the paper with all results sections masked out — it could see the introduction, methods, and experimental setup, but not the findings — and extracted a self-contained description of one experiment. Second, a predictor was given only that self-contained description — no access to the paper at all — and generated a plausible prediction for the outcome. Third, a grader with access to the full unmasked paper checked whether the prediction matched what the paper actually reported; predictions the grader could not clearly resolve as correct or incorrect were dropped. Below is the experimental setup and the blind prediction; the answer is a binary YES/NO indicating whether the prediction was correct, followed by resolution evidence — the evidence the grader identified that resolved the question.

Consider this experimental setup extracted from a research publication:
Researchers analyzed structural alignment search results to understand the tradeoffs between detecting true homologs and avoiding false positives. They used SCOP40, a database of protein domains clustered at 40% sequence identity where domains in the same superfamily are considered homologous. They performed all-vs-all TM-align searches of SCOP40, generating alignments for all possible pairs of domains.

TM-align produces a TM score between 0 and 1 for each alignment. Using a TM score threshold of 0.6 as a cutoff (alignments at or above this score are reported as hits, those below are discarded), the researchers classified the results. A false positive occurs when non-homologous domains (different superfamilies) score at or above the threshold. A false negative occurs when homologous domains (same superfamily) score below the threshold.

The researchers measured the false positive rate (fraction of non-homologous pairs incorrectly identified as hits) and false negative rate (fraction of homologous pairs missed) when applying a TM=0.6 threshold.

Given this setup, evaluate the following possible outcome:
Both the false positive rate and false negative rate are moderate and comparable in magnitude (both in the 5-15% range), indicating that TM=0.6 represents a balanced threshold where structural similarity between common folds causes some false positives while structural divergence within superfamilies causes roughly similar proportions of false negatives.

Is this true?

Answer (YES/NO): NO